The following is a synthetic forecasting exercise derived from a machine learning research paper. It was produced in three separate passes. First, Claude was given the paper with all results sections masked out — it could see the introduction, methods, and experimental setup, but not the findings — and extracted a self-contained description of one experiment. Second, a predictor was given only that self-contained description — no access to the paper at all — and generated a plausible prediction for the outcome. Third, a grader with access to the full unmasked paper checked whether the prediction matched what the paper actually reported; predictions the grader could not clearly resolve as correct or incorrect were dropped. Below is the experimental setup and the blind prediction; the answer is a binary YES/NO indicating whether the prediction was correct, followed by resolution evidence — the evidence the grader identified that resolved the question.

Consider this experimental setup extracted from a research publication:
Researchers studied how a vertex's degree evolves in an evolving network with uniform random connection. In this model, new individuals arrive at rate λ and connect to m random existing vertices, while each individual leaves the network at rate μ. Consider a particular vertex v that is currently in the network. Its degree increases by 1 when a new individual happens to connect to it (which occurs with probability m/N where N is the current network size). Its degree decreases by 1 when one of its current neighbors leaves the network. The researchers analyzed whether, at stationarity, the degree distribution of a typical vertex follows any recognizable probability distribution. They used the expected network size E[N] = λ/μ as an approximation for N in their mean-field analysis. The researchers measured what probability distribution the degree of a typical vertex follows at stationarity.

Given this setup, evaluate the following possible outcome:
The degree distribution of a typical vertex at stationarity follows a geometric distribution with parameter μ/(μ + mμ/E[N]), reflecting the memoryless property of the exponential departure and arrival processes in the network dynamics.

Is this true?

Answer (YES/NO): NO